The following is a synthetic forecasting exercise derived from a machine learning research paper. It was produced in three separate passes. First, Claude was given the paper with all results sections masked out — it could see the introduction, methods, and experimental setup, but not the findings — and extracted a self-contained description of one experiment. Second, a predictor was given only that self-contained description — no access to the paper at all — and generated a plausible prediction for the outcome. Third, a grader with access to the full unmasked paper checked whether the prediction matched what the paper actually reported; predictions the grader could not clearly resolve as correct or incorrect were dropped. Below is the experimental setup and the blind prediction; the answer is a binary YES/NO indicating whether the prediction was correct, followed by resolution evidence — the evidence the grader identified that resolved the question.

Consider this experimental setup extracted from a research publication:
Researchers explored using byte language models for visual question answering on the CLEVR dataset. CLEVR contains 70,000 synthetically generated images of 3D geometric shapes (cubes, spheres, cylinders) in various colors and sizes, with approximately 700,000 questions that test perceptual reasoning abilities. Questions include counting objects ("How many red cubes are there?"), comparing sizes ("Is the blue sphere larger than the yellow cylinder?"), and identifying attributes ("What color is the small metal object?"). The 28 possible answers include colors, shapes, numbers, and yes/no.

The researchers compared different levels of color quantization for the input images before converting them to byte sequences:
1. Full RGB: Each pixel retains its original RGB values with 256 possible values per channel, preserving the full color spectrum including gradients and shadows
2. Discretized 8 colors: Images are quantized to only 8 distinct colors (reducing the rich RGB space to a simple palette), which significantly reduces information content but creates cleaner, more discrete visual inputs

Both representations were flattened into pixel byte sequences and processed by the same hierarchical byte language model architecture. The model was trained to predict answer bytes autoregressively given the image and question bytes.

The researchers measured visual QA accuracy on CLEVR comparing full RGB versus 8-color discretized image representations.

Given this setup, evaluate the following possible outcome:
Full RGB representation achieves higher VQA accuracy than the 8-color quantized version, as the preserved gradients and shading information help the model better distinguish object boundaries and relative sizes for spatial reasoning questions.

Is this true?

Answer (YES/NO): NO